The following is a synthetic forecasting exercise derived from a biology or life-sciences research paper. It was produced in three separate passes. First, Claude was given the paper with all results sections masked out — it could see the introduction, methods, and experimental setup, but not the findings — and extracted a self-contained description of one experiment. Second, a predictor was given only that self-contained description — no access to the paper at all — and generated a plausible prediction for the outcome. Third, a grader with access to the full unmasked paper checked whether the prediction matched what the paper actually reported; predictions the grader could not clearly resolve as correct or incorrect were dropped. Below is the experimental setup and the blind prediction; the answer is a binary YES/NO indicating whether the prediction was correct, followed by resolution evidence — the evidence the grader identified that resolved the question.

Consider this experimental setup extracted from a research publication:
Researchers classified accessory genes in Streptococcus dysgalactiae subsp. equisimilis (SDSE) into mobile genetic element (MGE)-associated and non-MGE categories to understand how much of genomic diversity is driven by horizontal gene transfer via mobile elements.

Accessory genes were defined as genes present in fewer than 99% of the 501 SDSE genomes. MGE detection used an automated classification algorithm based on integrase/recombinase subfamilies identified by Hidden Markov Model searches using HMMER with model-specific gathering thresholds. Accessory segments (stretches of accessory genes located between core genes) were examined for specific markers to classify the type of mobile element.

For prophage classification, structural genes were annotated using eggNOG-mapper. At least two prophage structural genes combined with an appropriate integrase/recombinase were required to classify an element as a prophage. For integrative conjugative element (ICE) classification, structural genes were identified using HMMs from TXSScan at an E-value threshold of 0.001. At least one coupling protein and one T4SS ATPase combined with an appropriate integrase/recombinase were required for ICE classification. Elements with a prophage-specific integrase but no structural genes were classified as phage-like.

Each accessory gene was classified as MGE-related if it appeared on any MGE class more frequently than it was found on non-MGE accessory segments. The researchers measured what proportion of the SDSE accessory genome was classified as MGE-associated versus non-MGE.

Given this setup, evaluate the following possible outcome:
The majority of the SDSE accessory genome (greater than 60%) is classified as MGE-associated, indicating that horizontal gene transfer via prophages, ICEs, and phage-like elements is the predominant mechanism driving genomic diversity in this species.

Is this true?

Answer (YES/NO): YES